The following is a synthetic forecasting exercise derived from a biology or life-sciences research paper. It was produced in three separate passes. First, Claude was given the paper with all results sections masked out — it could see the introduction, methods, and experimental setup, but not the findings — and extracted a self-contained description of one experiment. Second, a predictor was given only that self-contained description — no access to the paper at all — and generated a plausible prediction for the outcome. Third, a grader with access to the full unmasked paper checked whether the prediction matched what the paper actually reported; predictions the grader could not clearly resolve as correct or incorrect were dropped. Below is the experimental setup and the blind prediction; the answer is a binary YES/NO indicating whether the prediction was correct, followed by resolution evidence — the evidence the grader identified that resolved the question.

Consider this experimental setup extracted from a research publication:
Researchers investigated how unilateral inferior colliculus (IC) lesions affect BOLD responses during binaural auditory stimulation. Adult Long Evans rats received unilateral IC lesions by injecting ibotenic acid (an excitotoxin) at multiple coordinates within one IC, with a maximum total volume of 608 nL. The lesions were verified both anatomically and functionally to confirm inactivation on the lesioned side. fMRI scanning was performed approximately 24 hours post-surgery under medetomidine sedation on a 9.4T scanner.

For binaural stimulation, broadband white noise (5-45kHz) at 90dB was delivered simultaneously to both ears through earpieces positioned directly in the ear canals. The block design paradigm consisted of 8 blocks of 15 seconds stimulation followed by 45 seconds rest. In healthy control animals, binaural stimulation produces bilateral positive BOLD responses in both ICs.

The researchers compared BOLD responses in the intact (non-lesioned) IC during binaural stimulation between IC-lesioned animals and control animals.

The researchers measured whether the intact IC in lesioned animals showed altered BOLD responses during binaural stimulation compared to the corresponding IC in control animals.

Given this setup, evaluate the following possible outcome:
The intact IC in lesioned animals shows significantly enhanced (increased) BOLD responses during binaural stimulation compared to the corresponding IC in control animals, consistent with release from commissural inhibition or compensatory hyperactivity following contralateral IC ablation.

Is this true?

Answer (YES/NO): YES